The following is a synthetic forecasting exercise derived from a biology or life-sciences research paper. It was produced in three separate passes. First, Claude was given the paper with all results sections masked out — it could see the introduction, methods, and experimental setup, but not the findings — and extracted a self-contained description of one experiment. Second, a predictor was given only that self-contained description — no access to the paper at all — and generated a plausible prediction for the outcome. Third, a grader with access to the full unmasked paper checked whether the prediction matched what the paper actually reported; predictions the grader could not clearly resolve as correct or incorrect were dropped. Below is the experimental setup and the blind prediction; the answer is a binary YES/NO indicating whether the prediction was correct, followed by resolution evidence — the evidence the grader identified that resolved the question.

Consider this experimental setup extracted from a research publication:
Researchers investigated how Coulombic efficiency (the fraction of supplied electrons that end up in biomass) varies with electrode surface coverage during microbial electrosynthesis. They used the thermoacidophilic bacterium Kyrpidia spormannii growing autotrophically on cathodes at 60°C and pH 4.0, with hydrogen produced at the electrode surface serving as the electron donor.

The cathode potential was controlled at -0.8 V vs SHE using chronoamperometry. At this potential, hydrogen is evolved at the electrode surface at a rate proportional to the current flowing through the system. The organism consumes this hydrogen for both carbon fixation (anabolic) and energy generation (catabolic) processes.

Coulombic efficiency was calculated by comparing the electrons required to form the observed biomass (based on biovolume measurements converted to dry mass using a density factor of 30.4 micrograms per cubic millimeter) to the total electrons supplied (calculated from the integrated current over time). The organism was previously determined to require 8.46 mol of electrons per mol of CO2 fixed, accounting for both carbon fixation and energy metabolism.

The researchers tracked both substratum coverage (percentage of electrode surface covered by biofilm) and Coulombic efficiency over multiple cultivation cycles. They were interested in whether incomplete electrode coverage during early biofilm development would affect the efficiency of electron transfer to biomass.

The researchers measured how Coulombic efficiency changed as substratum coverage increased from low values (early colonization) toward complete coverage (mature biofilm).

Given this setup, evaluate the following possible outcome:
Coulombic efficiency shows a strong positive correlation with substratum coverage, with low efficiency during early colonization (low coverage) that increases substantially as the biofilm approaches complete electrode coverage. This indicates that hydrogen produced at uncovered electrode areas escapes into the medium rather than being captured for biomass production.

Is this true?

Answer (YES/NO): NO